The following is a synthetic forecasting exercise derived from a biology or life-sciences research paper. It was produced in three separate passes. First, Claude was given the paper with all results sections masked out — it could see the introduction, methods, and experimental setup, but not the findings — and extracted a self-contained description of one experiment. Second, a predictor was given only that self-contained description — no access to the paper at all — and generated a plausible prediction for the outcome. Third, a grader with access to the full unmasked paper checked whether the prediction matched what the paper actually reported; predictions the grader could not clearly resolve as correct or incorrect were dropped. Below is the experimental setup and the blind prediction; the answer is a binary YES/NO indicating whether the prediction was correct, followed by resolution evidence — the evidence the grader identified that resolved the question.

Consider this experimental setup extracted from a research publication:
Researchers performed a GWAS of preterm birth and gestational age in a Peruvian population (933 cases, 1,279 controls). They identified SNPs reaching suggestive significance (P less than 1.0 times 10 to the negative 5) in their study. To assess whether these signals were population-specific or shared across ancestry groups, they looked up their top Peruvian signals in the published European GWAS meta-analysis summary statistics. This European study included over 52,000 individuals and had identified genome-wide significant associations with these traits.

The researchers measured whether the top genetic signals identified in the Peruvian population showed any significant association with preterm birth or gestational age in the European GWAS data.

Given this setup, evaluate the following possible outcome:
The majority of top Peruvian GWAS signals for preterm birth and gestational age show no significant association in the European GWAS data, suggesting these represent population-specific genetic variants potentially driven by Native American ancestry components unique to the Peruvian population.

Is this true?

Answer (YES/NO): YES